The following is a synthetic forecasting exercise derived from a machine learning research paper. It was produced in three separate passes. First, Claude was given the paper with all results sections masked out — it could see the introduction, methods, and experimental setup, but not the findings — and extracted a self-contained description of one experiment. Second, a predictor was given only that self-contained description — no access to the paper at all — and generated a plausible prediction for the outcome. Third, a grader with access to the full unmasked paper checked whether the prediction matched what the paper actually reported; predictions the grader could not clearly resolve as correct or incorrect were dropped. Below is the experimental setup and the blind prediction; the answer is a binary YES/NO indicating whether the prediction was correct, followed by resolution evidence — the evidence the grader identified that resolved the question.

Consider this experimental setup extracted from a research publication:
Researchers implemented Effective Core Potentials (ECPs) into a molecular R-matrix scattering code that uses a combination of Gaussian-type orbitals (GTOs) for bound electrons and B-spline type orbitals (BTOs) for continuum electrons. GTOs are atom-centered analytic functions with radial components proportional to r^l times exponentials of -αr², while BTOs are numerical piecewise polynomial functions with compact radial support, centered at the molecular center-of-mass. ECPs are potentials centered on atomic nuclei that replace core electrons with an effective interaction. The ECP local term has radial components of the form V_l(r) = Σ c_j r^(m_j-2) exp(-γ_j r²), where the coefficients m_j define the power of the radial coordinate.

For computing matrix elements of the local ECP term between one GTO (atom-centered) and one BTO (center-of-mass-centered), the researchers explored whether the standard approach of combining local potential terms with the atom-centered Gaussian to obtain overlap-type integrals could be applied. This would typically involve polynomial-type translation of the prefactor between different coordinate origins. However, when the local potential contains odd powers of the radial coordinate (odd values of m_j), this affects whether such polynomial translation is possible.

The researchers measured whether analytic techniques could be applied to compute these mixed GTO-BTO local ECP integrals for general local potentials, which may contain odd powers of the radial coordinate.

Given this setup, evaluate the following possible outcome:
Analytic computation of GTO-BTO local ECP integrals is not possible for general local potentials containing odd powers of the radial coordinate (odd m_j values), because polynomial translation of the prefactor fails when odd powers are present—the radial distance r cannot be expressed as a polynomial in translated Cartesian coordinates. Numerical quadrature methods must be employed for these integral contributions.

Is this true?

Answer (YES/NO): YES